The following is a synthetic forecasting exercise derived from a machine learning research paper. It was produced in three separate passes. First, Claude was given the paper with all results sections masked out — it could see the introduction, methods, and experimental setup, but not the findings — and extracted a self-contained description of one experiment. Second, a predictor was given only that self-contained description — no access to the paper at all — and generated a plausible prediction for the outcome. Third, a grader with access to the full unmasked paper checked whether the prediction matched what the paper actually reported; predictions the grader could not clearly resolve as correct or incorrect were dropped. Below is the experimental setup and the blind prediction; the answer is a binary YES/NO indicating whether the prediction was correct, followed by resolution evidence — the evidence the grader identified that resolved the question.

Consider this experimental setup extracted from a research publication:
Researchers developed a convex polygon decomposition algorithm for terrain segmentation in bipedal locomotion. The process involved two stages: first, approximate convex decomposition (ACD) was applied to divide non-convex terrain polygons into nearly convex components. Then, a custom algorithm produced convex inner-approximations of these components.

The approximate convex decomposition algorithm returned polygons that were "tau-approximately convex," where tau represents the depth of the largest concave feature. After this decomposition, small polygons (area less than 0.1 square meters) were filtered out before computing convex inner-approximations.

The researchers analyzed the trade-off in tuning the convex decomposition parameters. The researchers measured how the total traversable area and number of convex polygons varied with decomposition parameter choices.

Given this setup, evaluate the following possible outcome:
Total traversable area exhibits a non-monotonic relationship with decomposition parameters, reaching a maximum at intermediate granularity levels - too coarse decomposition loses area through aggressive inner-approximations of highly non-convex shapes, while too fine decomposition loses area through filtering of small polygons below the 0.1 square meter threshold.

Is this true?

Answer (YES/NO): NO